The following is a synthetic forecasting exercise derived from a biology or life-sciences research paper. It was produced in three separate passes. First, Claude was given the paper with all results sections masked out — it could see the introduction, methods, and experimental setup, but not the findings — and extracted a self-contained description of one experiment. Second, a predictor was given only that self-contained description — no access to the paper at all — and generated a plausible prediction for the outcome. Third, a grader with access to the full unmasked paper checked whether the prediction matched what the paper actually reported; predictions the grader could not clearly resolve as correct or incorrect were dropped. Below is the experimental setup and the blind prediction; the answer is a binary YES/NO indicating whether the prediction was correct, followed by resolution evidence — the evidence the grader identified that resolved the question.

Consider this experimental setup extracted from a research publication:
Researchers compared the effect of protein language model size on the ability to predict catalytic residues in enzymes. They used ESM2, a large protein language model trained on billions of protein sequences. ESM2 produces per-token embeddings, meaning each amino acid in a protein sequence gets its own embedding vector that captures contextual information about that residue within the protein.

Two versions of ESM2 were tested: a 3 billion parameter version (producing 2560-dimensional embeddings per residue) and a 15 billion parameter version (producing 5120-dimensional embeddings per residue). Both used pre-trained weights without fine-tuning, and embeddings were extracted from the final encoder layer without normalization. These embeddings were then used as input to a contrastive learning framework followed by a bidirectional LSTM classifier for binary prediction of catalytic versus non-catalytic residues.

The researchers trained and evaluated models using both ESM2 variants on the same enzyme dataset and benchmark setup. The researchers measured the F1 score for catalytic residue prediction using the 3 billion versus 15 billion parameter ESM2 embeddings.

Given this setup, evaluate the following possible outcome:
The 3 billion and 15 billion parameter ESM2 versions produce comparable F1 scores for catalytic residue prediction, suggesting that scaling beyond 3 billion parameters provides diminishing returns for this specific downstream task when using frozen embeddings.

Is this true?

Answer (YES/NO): YES